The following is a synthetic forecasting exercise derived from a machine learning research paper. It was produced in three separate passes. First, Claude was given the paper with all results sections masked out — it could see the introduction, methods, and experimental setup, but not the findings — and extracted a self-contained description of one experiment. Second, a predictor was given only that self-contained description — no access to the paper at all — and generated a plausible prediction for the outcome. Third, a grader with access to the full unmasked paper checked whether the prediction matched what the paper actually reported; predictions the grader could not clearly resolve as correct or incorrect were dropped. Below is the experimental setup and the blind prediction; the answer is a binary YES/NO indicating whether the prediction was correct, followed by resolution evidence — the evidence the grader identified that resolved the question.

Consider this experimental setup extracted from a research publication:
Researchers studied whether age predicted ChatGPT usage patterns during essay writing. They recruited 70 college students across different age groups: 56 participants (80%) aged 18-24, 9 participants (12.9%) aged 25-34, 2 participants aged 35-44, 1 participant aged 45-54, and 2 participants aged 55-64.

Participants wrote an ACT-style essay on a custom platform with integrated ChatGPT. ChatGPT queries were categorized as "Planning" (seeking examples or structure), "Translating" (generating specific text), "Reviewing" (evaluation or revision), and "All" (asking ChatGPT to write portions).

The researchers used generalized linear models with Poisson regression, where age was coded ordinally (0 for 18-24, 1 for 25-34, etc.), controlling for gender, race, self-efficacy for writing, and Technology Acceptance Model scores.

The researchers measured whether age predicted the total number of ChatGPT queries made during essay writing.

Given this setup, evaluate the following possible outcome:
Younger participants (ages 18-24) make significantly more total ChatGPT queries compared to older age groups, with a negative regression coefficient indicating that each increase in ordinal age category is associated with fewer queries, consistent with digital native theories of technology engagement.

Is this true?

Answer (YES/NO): YES